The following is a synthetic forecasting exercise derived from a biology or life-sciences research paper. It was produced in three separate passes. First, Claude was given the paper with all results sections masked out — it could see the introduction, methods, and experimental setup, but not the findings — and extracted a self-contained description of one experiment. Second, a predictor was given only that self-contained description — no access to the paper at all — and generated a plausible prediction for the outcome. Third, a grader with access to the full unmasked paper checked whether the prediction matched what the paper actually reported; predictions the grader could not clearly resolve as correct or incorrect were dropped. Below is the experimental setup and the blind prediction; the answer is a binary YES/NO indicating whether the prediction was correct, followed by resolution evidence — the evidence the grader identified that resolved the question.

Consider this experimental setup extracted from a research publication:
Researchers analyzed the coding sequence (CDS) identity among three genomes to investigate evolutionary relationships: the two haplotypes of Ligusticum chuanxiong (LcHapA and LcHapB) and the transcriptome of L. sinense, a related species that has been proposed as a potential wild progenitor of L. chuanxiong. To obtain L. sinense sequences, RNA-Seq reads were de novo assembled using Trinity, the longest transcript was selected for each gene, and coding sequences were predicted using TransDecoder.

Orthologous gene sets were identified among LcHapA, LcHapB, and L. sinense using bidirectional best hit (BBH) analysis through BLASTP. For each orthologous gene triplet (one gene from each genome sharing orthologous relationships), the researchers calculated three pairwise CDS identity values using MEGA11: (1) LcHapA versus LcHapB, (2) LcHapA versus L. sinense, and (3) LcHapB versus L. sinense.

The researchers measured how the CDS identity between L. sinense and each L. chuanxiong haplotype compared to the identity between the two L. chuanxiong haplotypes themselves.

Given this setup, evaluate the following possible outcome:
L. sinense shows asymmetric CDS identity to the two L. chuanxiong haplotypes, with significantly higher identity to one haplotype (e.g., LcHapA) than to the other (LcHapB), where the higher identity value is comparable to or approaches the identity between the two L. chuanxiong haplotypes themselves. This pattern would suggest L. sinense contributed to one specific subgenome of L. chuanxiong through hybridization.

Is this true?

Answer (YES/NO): NO